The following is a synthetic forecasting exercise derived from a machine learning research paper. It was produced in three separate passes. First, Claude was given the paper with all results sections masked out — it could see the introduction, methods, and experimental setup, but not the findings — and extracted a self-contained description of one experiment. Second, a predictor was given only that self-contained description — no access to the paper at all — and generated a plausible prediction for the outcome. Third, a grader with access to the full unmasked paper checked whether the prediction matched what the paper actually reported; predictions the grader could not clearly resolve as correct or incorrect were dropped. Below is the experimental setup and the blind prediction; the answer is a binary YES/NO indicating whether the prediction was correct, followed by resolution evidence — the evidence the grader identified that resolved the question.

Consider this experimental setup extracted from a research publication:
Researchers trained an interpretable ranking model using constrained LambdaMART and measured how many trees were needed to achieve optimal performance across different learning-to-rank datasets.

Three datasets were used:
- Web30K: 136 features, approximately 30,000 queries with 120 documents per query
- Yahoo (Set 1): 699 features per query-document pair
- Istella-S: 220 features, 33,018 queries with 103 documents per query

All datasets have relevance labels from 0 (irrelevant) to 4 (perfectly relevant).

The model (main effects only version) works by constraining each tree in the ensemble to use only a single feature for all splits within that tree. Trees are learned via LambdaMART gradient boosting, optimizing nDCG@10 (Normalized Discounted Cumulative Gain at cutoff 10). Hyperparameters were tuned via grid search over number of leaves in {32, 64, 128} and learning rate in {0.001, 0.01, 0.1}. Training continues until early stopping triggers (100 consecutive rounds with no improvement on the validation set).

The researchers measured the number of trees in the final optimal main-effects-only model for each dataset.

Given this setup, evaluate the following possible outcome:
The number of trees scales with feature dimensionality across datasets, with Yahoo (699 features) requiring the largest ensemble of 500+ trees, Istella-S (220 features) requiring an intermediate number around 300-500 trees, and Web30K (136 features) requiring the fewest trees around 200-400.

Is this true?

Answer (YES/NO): NO